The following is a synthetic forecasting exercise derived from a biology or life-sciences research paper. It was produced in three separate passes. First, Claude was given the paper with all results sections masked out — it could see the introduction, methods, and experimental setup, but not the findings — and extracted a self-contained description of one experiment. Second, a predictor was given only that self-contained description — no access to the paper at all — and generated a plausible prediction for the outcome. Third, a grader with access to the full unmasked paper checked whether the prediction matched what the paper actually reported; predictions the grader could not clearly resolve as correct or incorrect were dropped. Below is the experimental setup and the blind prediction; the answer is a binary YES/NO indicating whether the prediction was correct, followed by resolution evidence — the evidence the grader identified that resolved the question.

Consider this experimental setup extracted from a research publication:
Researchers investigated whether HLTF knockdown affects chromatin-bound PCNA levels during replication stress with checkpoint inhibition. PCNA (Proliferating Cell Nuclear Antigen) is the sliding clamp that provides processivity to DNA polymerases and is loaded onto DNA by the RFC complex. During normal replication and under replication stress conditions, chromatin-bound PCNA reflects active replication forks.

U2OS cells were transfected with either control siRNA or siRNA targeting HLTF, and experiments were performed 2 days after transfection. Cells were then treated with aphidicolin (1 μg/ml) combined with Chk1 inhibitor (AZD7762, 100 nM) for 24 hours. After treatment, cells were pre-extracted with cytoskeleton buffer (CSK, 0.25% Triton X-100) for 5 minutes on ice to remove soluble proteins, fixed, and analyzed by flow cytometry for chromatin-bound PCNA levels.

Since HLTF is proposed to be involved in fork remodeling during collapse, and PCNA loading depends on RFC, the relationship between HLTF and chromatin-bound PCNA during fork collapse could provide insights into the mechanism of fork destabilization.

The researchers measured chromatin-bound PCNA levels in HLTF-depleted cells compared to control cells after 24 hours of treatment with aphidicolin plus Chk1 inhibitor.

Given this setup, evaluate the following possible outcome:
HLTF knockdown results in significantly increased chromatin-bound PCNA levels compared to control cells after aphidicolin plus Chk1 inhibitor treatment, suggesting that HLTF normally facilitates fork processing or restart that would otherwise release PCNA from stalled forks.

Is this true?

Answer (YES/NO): NO